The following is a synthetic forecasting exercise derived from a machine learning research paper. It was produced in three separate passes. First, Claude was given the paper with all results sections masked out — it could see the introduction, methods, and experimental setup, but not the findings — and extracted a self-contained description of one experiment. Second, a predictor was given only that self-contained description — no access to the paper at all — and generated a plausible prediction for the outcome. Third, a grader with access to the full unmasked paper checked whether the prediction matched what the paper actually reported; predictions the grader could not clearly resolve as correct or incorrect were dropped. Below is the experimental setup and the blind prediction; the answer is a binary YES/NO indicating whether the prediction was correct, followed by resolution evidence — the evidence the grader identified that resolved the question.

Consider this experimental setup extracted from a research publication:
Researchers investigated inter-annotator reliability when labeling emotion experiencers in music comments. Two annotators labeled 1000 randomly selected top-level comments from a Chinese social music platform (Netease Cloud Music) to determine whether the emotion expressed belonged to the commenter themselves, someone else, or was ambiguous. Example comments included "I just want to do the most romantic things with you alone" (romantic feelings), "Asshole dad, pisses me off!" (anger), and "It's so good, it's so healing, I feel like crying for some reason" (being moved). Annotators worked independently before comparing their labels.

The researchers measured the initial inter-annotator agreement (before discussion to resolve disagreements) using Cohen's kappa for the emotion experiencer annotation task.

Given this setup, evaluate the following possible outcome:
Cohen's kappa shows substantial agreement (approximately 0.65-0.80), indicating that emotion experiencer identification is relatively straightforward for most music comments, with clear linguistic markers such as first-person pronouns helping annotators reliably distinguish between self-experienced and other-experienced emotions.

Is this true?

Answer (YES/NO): YES